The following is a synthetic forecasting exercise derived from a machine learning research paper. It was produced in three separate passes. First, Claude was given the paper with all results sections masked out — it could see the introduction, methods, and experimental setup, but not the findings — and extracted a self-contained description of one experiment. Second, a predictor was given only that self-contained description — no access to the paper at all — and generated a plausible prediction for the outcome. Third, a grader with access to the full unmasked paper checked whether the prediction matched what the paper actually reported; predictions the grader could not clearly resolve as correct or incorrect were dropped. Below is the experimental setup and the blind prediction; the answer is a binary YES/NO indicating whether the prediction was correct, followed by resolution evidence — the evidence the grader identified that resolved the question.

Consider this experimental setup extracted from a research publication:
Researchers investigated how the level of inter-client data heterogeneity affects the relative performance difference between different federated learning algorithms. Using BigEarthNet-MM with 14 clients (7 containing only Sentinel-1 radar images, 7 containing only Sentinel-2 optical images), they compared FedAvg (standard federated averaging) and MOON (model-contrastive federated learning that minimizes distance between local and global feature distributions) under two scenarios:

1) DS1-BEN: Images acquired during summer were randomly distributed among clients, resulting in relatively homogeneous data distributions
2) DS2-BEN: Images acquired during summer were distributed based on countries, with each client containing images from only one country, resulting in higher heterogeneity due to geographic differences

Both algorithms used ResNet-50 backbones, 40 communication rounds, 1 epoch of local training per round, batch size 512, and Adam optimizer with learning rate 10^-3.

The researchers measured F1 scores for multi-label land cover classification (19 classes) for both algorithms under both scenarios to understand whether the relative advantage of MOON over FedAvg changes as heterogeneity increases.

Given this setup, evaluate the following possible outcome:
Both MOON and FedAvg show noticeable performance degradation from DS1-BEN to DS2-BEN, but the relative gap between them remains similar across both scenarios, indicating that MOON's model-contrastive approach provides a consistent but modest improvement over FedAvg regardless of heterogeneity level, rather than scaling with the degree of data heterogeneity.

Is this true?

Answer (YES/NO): YES